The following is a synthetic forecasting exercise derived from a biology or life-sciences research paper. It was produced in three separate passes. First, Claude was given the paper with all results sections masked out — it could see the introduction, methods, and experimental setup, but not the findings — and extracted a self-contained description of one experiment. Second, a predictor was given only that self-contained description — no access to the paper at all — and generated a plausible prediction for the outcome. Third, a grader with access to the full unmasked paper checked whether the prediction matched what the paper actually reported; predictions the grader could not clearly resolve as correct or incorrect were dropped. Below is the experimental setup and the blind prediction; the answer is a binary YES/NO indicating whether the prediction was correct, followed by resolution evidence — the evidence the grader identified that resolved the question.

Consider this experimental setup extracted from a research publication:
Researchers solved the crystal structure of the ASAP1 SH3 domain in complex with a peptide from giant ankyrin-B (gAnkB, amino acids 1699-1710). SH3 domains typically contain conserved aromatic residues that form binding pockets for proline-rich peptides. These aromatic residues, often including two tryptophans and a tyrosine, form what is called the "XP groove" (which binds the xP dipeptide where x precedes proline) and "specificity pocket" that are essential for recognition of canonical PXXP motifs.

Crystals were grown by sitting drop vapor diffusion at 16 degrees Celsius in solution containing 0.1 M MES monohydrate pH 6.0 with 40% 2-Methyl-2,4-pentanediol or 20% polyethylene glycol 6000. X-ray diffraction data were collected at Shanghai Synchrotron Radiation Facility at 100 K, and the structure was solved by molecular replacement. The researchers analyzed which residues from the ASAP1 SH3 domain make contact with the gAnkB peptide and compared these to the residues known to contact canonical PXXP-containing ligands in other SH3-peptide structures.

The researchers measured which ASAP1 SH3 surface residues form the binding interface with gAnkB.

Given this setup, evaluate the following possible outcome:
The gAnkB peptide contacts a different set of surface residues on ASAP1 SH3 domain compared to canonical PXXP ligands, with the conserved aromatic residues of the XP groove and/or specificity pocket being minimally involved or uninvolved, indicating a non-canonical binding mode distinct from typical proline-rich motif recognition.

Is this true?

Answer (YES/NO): YES